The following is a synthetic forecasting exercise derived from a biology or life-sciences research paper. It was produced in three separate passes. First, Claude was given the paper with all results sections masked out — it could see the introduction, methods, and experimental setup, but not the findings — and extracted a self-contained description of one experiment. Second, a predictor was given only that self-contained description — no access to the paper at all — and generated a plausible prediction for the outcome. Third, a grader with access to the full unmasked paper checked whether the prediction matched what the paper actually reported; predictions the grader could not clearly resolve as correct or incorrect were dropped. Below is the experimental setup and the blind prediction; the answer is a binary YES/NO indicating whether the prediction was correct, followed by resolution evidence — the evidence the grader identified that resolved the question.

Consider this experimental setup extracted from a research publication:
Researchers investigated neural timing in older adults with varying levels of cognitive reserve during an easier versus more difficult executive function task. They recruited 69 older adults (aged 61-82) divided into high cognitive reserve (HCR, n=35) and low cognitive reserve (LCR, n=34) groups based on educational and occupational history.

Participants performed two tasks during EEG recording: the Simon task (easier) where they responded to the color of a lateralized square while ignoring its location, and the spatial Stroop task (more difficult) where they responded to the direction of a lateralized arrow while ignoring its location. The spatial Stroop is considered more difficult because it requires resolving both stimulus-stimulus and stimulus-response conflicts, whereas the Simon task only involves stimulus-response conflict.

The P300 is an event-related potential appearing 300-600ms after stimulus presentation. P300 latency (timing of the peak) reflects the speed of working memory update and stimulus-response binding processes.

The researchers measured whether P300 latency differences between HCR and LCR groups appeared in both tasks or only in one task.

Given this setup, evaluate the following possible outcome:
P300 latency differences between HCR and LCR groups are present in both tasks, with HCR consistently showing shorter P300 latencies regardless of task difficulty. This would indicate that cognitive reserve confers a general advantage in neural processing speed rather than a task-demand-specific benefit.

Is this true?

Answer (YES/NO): NO